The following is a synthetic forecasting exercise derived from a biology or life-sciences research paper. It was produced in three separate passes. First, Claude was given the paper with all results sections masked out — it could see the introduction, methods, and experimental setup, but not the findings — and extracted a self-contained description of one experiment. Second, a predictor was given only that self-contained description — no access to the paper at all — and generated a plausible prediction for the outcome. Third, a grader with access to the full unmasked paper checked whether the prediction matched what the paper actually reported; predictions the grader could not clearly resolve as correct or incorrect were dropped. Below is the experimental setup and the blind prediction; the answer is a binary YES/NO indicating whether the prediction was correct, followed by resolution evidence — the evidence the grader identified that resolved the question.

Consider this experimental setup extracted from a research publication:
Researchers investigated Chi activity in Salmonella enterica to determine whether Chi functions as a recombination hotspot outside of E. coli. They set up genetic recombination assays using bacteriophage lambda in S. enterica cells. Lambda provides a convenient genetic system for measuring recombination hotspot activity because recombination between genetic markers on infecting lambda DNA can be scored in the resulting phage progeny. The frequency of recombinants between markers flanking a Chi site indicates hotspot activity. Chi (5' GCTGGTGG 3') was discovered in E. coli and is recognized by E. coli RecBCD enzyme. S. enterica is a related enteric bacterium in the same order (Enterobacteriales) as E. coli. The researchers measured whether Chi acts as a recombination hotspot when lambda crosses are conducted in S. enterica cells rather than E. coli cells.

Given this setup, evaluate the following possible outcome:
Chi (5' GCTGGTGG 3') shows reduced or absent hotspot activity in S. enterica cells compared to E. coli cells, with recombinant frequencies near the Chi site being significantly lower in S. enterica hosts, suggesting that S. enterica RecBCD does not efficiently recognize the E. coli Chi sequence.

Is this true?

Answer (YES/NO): NO